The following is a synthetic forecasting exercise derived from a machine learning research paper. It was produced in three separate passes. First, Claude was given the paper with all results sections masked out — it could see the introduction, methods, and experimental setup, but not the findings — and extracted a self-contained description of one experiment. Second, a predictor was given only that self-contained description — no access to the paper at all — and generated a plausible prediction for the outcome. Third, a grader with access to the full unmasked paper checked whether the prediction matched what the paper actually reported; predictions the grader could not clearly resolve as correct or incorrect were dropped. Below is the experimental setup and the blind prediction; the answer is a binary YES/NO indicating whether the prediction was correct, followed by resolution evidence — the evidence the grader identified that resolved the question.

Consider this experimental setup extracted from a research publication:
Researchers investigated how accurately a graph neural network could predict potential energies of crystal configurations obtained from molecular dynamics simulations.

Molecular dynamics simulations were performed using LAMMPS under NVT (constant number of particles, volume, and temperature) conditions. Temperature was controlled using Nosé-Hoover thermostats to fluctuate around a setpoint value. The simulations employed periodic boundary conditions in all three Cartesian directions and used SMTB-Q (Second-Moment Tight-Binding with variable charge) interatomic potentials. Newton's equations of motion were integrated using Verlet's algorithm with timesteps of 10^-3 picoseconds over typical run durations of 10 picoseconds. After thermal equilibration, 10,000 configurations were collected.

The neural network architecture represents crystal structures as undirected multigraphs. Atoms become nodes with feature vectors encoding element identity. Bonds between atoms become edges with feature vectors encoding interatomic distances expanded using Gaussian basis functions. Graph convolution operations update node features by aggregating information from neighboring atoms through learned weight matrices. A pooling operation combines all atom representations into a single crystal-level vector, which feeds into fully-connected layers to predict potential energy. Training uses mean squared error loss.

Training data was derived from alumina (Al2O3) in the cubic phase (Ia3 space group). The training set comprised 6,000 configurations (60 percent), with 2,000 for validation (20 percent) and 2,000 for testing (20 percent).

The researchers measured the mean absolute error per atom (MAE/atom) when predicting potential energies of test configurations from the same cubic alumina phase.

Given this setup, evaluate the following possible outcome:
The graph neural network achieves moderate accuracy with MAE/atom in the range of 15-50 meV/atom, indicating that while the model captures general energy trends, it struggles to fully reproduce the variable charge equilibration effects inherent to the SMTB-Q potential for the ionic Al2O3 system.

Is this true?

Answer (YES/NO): NO